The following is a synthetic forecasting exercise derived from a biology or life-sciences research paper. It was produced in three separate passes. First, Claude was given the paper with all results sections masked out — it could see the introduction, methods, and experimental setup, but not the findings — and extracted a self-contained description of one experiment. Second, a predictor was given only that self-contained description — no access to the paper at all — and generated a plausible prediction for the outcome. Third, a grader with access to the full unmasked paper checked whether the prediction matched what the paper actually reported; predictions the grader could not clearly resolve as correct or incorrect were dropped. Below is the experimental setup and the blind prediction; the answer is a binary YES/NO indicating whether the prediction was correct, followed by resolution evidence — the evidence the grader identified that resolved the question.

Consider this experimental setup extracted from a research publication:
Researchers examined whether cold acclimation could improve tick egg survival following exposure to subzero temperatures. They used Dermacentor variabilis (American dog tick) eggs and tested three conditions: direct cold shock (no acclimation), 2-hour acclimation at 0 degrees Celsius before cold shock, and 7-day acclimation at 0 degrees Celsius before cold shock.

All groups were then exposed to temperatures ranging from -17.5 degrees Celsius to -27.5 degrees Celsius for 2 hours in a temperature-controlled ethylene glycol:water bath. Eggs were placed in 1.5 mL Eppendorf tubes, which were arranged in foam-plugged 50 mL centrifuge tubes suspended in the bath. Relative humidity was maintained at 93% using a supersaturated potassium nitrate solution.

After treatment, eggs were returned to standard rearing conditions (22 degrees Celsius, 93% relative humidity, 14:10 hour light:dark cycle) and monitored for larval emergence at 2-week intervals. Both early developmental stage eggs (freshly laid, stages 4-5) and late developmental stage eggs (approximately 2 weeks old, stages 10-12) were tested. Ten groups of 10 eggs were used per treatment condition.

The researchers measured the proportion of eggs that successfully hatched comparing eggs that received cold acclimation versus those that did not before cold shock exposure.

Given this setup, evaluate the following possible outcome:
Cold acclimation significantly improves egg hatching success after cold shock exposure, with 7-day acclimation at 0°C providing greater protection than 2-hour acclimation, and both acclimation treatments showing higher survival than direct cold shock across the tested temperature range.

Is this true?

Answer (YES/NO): NO